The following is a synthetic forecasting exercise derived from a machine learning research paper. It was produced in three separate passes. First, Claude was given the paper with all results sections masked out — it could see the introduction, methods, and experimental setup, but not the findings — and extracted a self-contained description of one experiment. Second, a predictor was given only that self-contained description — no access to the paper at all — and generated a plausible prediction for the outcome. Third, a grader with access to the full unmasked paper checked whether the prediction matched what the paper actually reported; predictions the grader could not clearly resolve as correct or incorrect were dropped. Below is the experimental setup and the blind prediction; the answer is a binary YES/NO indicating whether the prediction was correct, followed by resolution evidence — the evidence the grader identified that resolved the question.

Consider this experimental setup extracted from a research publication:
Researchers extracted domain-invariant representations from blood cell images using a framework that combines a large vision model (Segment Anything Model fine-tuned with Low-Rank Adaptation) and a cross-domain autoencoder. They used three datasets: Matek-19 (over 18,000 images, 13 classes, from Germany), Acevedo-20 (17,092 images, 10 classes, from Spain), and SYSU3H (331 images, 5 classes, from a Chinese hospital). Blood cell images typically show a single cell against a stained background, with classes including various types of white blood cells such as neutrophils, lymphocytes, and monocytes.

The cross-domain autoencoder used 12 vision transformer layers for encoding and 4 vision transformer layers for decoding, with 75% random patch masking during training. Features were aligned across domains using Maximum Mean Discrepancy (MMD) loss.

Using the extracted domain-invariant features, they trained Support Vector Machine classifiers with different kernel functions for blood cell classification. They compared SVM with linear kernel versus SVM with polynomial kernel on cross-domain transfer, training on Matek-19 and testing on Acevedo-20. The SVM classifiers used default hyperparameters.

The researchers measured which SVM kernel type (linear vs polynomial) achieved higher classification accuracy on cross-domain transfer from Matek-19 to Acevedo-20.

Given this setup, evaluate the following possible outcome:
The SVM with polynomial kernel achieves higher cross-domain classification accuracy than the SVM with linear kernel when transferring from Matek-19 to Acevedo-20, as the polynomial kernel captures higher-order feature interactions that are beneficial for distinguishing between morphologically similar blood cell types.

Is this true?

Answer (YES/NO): NO